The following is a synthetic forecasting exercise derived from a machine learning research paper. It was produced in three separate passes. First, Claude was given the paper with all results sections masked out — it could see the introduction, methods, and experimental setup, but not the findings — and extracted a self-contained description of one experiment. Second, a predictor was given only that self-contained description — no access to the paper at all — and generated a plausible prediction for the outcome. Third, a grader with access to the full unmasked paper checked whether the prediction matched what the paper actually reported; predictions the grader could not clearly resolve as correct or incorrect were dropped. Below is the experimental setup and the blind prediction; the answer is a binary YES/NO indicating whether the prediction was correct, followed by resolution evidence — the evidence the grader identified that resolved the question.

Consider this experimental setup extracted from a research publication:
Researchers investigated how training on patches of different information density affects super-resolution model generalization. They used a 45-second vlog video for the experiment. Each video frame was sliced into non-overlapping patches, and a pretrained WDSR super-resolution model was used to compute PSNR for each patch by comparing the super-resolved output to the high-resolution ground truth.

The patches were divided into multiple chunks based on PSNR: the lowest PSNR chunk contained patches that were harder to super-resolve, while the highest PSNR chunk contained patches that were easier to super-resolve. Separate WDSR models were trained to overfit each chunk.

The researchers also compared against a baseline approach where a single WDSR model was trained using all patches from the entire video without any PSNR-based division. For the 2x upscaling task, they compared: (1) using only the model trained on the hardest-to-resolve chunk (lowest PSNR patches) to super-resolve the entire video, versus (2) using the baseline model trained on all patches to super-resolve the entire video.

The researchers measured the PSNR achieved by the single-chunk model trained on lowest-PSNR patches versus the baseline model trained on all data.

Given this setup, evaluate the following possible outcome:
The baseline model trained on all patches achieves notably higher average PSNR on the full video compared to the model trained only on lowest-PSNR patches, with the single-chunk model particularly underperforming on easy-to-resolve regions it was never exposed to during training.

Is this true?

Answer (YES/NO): NO